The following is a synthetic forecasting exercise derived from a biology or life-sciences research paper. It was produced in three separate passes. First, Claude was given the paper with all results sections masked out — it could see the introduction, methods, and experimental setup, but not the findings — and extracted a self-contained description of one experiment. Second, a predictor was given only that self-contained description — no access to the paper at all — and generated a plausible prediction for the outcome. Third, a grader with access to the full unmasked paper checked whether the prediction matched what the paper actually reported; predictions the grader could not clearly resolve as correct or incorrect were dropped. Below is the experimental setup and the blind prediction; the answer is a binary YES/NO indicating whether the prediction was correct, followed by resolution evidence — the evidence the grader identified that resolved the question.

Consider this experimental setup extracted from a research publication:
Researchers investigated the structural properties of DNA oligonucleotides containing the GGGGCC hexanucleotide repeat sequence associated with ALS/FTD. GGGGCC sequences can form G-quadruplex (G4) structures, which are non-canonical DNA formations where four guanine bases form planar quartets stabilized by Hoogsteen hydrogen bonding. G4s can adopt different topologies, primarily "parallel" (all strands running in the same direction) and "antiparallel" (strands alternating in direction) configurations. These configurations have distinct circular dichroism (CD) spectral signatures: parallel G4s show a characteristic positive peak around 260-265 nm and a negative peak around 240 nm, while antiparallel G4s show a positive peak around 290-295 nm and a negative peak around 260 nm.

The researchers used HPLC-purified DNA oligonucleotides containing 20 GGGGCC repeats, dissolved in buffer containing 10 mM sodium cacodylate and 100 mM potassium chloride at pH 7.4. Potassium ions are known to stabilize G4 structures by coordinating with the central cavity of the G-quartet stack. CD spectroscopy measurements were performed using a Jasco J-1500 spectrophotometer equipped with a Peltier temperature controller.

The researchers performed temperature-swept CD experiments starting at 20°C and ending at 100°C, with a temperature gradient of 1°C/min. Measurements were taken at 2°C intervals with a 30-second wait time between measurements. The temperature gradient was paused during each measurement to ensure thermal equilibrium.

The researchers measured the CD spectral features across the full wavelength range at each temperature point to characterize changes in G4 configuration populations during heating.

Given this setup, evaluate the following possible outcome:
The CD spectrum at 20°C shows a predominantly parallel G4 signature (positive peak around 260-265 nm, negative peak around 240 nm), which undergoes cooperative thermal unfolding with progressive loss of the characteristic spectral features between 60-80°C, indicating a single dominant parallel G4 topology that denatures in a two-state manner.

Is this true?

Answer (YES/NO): NO